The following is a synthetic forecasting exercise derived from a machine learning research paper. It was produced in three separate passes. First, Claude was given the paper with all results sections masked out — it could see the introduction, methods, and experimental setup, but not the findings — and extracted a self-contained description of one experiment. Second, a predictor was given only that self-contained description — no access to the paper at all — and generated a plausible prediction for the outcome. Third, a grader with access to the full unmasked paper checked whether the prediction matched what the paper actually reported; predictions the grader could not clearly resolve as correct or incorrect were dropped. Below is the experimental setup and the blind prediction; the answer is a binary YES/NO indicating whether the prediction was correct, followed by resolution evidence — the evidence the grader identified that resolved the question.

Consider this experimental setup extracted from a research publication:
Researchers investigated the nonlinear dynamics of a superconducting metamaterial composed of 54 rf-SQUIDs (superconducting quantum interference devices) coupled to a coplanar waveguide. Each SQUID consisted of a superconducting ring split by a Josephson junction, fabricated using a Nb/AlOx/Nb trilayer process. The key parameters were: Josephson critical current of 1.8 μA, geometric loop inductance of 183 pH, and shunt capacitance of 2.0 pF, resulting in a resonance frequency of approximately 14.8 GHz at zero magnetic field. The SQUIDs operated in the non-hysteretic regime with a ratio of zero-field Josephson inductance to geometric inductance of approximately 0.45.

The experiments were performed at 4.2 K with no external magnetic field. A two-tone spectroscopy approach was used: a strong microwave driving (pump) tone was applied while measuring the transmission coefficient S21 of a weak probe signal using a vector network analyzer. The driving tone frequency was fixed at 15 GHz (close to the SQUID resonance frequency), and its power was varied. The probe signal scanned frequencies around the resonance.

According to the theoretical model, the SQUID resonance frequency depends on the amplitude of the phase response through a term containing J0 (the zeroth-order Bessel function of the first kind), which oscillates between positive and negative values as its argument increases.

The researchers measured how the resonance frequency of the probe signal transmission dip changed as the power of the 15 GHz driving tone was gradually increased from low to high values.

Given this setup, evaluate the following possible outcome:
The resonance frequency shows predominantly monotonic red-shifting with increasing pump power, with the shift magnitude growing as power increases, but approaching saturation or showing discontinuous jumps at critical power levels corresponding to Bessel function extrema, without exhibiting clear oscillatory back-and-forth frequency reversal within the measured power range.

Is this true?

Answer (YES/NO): NO